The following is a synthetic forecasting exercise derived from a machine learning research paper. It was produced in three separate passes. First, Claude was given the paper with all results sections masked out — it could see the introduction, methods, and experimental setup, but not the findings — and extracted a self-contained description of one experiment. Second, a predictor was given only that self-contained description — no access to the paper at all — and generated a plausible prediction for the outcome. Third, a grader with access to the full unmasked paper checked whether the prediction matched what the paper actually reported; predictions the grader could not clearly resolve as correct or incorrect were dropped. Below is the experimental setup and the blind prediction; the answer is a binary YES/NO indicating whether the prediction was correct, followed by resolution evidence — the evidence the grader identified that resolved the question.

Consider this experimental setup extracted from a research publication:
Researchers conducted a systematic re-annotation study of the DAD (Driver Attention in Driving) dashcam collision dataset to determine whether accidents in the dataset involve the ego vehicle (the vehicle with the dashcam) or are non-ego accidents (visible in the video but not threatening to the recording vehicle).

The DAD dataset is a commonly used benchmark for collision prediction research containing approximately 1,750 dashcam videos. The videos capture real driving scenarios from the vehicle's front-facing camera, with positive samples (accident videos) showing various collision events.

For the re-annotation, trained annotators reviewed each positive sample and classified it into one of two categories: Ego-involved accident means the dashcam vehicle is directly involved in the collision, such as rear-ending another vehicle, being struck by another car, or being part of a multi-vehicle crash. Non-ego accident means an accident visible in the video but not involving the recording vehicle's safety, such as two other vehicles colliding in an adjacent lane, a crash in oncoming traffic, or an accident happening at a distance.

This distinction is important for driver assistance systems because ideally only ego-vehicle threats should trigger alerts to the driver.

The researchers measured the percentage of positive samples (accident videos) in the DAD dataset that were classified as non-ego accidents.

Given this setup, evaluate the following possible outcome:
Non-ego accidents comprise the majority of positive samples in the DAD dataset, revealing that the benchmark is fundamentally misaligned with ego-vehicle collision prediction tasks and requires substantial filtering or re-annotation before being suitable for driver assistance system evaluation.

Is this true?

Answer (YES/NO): YES